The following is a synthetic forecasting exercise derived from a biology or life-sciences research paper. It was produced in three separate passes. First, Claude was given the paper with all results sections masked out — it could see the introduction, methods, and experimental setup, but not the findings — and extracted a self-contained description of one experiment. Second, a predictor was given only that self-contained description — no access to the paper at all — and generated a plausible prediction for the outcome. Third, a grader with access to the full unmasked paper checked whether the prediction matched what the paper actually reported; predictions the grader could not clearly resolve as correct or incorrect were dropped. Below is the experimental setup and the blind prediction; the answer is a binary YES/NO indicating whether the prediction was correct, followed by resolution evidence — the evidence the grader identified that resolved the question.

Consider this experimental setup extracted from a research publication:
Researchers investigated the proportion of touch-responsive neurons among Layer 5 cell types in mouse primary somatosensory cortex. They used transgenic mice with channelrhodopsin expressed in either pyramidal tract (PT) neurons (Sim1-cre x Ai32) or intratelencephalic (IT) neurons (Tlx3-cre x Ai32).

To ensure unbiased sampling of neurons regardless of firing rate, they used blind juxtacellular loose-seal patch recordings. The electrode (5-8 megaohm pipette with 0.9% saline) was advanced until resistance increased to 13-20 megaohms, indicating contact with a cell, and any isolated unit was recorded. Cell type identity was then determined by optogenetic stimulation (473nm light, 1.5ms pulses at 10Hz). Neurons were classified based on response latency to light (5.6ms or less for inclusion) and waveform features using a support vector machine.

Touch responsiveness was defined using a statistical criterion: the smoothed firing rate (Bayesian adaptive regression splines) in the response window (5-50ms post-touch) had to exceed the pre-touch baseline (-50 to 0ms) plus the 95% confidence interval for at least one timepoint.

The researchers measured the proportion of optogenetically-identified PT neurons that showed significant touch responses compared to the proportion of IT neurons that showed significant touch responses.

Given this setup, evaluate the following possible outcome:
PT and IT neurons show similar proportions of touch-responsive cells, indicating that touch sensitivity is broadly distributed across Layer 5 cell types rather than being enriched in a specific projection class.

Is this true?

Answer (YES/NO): NO